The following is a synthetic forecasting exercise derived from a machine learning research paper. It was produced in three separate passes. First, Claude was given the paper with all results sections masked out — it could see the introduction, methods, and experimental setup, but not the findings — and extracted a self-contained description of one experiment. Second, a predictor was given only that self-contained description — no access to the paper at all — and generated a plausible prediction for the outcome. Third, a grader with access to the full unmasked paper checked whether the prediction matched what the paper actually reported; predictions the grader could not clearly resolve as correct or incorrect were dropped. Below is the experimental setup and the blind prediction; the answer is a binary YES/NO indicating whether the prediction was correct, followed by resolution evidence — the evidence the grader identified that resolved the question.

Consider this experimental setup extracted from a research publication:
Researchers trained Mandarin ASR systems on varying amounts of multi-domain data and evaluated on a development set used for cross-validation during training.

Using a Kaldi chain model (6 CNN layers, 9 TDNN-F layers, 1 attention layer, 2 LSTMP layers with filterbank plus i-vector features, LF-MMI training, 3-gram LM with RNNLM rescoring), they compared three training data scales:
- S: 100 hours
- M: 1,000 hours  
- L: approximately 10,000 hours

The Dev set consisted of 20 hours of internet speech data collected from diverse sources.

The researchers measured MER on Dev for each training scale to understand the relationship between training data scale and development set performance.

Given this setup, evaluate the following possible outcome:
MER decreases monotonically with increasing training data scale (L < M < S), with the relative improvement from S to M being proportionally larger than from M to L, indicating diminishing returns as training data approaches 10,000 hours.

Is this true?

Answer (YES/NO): YES